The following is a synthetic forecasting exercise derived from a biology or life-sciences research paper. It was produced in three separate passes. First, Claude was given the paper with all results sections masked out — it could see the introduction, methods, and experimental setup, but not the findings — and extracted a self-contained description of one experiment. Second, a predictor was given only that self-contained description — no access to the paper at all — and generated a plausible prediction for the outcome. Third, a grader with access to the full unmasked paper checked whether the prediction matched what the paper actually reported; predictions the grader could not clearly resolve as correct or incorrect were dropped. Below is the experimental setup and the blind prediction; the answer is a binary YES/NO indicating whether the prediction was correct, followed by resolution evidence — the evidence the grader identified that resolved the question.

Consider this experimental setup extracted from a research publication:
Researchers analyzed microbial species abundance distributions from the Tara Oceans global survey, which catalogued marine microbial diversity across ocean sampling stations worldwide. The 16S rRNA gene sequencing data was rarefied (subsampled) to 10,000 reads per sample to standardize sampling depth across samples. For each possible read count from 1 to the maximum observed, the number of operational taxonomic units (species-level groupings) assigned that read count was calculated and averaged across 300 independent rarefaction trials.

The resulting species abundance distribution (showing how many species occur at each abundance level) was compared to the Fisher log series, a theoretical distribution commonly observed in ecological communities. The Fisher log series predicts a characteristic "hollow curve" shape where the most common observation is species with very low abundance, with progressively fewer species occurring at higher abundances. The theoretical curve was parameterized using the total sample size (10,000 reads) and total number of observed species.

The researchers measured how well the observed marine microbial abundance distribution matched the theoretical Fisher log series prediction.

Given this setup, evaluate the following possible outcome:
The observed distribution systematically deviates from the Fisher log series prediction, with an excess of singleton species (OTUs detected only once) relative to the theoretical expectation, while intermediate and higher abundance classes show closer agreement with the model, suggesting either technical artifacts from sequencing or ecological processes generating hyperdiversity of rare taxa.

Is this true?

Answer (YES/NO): NO